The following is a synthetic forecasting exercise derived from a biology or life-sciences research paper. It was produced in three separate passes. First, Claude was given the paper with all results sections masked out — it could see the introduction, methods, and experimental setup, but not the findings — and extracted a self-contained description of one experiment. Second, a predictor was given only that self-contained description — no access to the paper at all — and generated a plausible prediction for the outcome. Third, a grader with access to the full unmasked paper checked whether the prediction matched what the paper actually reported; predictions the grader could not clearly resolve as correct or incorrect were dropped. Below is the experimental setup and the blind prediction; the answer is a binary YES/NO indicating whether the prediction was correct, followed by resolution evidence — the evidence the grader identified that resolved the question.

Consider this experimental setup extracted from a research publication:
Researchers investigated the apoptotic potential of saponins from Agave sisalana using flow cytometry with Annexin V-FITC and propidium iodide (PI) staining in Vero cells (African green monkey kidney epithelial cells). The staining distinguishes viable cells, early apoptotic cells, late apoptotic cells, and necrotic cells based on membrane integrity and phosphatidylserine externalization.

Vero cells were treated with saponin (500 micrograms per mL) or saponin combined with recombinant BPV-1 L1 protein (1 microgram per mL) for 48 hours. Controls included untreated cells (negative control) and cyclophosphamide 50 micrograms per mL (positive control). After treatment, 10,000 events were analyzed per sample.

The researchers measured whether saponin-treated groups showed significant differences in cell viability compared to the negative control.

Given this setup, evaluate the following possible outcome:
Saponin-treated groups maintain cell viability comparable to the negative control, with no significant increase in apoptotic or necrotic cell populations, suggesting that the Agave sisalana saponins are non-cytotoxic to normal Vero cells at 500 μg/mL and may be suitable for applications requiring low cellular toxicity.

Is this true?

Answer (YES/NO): NO